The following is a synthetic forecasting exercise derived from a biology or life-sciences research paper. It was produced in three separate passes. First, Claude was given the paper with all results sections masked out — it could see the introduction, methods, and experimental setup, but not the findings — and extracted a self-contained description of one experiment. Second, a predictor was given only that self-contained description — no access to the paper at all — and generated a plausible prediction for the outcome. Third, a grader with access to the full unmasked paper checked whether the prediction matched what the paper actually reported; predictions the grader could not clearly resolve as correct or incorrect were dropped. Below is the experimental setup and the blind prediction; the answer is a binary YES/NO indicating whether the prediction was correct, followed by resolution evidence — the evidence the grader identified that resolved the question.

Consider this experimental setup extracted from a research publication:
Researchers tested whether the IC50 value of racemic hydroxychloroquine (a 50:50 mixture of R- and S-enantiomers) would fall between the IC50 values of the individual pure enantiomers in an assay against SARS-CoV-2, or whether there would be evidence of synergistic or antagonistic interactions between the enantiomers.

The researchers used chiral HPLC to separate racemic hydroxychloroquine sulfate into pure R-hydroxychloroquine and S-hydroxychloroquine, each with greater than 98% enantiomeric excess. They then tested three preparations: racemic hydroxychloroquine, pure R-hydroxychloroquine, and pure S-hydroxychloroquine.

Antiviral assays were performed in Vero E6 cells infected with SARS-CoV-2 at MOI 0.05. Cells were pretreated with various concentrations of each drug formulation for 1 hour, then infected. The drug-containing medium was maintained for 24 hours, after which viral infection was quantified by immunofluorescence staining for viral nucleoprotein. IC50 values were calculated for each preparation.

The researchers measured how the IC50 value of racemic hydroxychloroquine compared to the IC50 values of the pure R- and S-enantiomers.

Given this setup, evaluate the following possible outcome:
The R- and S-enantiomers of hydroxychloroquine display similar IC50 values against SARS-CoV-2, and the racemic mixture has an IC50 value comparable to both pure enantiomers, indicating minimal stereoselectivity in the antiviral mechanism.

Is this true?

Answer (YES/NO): NO